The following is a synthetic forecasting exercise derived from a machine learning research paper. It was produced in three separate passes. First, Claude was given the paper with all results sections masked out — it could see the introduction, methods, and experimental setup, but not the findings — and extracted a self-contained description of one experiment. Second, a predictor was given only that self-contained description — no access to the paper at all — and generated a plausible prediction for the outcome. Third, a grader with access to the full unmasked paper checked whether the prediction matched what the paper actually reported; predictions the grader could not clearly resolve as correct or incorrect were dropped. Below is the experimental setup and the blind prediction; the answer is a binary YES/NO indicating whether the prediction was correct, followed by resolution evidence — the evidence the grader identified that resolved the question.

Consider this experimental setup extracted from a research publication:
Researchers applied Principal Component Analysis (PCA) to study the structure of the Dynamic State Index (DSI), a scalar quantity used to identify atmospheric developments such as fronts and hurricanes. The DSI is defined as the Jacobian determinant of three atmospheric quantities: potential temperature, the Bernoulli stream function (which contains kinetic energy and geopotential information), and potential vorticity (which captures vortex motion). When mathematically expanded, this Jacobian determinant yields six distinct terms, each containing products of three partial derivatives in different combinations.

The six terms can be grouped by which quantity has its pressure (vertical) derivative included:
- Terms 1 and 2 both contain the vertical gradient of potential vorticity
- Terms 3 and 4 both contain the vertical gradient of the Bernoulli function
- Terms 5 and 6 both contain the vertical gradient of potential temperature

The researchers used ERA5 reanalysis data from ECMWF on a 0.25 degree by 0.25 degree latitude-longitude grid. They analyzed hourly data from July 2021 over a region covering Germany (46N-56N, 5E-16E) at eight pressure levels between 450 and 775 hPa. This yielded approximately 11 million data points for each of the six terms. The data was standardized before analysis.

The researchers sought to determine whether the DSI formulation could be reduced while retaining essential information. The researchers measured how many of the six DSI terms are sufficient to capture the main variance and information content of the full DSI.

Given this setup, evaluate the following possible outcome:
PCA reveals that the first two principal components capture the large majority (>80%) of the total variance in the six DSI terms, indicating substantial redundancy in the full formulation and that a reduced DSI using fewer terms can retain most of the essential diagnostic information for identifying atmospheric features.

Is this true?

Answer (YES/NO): NO